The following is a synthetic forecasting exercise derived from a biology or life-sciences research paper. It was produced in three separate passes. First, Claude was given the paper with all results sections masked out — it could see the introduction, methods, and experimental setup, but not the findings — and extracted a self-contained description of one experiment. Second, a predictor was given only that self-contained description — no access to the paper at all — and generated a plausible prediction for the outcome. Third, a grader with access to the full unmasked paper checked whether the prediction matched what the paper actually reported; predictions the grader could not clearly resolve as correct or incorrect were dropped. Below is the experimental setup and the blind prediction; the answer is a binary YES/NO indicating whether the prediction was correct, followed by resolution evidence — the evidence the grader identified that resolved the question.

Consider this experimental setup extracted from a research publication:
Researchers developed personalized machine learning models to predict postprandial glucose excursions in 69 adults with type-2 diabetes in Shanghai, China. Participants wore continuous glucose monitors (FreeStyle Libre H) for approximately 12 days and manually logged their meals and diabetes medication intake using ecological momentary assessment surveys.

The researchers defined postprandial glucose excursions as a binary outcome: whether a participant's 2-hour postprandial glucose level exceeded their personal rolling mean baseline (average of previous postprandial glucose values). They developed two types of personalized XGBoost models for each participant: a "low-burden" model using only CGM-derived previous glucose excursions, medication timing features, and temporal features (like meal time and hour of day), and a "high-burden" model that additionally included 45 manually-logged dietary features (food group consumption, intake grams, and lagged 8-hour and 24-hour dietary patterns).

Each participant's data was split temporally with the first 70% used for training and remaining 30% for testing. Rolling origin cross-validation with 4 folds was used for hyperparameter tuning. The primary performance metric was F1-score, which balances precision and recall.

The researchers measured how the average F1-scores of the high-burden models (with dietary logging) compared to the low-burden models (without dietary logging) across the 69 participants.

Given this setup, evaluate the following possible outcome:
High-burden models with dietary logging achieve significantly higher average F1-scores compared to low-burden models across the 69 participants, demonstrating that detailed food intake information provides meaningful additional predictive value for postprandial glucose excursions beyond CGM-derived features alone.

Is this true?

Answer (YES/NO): NO